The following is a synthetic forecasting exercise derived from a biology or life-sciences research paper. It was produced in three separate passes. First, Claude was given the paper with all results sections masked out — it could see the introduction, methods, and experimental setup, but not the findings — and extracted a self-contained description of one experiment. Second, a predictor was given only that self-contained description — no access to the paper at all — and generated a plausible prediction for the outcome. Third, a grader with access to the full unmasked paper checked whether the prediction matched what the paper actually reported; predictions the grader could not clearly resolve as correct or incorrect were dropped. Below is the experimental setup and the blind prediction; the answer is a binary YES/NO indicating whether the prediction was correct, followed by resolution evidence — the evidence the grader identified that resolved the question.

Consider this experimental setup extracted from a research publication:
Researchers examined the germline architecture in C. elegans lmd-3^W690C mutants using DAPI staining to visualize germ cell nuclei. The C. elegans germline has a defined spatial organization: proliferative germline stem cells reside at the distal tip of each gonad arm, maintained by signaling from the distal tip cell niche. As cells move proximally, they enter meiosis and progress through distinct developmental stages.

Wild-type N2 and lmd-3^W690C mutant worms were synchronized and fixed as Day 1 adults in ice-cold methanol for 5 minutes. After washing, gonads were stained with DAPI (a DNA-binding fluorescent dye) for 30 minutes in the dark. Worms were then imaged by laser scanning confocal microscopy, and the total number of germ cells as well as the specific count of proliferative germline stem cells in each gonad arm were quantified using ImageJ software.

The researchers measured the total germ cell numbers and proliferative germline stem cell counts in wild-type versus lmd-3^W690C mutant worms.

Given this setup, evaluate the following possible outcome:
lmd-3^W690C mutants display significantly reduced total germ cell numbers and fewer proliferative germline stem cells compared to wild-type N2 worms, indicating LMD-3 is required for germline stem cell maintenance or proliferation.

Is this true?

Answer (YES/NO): YES